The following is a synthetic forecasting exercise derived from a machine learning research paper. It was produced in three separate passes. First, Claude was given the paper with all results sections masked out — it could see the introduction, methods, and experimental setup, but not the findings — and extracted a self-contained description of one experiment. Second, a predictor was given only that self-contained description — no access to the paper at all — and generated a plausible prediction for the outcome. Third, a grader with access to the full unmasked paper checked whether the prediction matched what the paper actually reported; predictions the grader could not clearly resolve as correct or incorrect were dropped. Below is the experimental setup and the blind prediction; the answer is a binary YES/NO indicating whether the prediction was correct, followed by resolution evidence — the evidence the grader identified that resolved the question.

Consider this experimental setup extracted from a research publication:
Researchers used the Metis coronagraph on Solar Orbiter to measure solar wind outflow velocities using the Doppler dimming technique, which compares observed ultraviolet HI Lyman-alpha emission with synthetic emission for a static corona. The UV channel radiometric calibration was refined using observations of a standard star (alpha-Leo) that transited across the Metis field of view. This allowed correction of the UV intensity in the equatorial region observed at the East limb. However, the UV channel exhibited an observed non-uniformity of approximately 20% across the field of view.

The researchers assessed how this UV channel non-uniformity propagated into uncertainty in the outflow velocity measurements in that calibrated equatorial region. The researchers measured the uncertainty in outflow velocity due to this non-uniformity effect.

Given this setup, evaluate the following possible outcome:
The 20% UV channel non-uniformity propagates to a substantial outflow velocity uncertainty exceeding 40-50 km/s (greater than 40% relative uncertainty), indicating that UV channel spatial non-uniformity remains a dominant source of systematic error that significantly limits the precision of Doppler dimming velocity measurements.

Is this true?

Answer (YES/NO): NO